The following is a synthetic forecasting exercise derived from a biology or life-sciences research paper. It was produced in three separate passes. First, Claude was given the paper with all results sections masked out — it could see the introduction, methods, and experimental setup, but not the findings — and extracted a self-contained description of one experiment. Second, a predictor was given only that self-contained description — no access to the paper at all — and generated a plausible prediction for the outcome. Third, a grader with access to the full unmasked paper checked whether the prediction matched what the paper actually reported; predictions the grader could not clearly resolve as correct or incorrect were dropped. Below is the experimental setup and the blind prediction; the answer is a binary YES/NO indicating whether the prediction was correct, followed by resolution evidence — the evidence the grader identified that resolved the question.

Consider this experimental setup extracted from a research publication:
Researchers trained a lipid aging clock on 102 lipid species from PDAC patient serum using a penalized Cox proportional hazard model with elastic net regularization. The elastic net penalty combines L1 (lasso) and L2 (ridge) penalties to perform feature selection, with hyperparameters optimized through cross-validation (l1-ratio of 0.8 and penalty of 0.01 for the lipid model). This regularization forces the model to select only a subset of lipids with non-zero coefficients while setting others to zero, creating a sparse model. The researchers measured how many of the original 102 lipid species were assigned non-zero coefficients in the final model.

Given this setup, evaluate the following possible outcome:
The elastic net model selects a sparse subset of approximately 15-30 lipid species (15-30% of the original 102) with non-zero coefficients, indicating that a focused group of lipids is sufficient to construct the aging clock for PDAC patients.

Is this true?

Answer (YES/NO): NO